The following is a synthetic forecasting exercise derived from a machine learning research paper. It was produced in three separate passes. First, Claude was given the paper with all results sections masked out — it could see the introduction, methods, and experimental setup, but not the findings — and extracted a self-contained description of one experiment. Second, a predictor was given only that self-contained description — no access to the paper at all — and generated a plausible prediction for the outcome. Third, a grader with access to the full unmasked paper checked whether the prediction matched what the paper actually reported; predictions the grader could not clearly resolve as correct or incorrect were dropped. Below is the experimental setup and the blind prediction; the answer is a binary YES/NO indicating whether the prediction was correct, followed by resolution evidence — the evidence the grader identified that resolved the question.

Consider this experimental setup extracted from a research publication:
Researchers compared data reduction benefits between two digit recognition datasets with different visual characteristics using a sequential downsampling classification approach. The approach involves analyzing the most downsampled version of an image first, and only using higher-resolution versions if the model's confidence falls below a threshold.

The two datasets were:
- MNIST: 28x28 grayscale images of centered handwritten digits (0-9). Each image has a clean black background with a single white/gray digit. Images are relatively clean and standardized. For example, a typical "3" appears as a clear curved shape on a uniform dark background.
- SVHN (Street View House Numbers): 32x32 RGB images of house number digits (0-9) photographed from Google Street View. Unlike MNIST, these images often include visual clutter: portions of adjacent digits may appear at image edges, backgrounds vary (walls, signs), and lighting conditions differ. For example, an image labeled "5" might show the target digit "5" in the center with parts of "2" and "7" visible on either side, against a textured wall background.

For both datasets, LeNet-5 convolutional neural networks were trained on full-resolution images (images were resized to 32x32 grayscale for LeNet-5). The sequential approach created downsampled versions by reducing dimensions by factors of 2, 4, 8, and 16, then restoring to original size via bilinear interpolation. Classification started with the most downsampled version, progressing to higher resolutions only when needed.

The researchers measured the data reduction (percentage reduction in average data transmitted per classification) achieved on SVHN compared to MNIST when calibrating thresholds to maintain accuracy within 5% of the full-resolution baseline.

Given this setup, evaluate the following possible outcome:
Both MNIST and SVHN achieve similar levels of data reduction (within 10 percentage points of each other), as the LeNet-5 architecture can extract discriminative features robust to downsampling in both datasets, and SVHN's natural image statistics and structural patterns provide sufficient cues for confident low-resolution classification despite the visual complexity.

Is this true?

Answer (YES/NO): YES